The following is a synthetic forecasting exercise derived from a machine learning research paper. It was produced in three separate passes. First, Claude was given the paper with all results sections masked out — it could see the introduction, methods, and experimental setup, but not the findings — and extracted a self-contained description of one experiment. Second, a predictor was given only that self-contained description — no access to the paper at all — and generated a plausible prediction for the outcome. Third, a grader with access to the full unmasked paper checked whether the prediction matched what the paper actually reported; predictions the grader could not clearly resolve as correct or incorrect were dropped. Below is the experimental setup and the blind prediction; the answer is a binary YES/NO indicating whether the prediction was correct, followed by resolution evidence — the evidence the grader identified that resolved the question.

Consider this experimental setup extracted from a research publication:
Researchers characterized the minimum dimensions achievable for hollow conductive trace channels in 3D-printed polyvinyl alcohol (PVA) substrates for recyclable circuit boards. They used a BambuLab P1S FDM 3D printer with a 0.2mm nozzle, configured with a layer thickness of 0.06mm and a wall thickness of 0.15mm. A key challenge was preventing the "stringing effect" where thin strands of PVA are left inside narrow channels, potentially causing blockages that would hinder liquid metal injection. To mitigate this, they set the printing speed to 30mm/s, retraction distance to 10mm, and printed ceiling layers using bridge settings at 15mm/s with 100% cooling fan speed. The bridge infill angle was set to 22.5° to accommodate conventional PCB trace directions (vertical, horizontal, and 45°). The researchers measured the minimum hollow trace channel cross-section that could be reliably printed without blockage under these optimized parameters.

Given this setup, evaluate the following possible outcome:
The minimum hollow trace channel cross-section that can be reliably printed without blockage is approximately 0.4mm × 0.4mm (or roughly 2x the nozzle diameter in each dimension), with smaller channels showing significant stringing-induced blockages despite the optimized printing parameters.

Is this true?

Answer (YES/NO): NO